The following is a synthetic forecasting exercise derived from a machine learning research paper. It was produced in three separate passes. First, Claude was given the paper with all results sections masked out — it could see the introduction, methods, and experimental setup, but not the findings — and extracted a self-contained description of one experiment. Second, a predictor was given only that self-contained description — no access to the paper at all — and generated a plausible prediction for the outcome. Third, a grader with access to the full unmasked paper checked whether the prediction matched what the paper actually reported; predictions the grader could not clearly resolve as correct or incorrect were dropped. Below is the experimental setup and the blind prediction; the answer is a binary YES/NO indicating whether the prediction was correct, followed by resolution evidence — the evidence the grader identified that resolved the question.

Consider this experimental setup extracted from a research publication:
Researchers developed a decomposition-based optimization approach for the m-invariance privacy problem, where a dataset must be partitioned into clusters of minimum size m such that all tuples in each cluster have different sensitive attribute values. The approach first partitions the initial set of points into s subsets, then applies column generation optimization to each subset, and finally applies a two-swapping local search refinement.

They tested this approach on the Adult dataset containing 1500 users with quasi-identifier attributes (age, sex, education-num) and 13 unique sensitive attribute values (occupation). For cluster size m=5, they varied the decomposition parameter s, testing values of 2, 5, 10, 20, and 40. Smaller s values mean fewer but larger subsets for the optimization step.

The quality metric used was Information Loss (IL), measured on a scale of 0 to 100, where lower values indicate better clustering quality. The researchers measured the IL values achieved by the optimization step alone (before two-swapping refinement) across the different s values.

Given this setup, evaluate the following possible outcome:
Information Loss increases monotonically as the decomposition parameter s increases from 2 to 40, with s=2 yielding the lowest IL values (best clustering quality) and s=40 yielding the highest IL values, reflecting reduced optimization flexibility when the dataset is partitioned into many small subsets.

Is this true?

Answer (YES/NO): NO